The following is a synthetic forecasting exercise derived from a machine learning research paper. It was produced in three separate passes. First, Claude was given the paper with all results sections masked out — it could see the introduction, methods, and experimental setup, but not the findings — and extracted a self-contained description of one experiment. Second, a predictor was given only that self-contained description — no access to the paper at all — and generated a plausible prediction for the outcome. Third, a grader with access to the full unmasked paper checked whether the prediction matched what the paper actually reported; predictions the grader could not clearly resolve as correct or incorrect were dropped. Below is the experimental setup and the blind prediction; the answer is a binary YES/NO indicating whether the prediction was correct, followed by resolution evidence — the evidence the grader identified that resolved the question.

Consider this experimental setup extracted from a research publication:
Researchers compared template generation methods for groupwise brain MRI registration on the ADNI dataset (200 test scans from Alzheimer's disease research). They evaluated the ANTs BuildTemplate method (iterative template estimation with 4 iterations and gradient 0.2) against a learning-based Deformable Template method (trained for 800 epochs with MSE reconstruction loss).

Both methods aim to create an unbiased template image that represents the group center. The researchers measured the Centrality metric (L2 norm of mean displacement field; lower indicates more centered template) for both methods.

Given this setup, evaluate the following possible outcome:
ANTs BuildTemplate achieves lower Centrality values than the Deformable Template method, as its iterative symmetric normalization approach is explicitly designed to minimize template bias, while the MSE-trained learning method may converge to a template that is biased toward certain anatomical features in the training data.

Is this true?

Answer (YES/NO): YES